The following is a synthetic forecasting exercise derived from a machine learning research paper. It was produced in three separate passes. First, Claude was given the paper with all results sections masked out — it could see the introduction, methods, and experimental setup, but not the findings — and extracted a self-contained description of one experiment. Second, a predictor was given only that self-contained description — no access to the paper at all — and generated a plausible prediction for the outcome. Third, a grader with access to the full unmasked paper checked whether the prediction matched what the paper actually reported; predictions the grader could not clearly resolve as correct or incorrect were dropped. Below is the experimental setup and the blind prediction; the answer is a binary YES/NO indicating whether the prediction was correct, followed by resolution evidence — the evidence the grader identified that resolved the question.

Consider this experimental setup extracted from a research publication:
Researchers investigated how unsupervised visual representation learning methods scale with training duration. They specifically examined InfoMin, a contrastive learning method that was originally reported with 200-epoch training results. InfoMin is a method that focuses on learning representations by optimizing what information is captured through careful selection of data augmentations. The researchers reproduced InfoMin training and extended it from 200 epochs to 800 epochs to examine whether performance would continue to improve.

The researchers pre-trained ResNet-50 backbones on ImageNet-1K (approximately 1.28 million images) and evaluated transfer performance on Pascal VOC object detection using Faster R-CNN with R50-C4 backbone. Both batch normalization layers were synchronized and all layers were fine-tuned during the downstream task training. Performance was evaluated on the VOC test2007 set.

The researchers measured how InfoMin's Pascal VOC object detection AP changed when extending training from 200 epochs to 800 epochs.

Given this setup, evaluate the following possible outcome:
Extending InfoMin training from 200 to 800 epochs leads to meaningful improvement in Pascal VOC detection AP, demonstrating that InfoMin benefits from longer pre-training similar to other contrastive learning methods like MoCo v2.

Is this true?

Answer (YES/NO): NO